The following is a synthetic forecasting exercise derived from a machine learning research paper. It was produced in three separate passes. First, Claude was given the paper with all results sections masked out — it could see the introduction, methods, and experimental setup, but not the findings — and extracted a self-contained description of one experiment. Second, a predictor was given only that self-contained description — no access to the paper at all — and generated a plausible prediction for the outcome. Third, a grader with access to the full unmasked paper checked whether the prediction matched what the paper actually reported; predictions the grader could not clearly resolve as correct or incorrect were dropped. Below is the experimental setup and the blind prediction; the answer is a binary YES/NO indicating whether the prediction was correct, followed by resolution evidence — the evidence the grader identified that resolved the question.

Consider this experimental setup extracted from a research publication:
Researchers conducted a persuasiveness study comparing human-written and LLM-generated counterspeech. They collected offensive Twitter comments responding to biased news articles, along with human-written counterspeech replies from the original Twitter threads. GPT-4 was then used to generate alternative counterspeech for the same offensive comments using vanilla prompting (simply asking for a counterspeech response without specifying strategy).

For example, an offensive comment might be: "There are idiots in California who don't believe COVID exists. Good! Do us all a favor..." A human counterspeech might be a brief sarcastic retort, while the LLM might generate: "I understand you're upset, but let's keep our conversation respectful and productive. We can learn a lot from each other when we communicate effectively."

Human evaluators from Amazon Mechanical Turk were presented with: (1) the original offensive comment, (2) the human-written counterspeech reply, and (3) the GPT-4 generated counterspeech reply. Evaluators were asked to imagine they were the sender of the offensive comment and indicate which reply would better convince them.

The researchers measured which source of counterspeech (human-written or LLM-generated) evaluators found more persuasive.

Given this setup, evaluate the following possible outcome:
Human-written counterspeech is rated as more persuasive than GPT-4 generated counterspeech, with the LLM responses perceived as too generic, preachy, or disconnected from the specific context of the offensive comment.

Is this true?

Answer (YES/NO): NO